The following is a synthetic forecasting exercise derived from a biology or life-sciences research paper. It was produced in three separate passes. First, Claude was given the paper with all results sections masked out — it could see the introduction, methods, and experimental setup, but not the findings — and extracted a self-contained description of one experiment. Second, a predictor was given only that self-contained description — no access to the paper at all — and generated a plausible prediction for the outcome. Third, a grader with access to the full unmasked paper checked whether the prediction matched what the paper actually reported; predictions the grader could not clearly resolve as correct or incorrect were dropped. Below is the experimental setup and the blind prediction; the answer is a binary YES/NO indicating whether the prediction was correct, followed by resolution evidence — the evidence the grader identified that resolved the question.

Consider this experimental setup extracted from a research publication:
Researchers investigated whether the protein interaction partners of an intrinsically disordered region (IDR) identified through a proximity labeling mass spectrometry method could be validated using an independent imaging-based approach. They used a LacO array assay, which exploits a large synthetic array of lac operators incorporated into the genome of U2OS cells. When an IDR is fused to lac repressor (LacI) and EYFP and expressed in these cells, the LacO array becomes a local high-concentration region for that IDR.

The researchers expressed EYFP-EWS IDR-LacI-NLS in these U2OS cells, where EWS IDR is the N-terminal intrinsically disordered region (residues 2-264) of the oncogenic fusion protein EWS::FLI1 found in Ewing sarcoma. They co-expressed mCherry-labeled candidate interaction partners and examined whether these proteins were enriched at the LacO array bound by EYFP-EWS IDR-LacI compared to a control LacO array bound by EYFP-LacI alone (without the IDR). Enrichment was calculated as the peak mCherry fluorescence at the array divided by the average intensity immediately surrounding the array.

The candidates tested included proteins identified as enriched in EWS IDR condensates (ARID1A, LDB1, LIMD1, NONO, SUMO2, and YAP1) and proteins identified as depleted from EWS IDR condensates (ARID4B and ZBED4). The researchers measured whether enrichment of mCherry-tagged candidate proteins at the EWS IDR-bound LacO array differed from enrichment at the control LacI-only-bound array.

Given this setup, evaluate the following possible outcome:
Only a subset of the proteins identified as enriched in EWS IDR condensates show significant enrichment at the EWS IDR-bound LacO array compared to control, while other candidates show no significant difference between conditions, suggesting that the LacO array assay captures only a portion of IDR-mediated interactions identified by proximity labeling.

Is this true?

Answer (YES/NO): NO